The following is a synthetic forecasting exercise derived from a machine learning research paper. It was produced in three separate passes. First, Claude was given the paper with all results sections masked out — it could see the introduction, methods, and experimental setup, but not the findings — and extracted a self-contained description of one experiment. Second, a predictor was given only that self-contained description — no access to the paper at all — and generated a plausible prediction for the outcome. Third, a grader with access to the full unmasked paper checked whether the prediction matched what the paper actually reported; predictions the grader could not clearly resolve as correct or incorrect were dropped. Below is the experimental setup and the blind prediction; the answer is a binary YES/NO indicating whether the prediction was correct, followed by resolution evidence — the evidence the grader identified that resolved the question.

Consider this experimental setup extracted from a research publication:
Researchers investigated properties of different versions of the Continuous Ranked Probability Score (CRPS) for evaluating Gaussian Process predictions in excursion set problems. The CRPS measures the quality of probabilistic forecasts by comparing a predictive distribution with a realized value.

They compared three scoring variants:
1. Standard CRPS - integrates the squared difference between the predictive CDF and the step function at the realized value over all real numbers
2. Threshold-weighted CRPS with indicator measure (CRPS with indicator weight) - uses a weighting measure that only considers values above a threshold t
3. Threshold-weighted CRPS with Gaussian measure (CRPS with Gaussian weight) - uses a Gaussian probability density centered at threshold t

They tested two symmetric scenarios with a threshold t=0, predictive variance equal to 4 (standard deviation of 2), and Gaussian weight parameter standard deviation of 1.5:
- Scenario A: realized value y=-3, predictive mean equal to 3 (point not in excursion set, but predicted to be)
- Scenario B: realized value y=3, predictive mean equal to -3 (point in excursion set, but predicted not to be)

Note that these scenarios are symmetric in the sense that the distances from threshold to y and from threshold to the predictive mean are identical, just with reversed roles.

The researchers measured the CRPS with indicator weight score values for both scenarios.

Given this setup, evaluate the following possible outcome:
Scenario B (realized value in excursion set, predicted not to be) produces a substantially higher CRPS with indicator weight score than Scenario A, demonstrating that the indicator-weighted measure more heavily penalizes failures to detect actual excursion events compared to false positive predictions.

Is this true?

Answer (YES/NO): YES